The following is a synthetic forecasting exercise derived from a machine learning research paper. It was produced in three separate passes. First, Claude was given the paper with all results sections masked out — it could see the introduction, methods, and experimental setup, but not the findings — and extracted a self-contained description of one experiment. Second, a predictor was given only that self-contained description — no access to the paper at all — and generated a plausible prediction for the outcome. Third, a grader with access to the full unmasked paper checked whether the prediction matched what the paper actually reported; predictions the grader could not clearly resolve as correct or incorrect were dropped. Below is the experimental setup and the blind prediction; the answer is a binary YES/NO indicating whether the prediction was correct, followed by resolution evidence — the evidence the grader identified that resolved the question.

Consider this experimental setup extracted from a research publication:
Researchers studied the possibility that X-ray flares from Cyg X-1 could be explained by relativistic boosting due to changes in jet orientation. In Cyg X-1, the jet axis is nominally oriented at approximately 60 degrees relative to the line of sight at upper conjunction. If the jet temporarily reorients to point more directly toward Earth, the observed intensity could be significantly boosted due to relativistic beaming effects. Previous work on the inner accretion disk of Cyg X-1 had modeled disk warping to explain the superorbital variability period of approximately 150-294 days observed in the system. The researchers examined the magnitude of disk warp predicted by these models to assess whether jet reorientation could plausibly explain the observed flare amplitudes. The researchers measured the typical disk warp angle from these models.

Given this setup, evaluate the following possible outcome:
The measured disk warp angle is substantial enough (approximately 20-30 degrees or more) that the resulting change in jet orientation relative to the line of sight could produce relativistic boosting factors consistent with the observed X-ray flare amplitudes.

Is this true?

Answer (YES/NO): NO